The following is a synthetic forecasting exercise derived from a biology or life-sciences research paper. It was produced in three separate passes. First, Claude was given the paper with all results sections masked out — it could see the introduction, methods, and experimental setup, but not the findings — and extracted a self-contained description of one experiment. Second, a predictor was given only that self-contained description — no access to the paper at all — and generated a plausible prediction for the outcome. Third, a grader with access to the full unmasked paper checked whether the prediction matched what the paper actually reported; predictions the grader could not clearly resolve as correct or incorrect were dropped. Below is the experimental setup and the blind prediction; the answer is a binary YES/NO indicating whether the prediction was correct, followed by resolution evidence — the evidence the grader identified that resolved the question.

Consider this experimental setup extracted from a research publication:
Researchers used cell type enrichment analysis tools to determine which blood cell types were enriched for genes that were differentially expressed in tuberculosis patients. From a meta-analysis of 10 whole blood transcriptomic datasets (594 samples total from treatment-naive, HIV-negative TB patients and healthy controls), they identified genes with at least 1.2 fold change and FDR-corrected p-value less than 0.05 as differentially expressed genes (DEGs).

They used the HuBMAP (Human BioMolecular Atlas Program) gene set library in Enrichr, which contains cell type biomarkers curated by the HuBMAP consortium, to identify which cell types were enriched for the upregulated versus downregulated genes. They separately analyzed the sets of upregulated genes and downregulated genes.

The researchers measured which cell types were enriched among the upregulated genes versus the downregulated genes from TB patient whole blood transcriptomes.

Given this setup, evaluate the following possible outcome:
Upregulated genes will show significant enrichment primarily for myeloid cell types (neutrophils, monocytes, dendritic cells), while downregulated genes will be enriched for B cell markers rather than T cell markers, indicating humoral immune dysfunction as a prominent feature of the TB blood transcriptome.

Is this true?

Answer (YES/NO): NO